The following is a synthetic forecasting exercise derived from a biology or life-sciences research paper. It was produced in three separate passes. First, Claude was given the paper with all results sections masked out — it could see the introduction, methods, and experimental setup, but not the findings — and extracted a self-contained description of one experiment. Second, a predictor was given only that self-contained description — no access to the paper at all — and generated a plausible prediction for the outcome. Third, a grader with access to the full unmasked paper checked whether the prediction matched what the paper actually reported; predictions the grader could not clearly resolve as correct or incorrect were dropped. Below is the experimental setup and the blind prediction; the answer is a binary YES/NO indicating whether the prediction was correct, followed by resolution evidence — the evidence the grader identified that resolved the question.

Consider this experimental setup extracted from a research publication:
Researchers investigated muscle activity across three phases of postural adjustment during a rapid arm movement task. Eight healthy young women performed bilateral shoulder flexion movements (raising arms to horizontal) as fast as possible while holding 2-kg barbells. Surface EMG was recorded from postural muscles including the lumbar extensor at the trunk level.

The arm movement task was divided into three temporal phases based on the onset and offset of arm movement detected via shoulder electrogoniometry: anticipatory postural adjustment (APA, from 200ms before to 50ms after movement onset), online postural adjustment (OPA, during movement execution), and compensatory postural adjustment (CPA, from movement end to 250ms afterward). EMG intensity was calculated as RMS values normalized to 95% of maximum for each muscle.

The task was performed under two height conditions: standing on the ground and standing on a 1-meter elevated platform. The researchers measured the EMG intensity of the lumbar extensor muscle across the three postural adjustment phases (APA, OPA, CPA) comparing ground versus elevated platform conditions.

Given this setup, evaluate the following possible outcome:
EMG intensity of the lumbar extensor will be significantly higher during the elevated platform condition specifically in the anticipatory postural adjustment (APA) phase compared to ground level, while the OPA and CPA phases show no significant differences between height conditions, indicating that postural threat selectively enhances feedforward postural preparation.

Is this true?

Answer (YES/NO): NO